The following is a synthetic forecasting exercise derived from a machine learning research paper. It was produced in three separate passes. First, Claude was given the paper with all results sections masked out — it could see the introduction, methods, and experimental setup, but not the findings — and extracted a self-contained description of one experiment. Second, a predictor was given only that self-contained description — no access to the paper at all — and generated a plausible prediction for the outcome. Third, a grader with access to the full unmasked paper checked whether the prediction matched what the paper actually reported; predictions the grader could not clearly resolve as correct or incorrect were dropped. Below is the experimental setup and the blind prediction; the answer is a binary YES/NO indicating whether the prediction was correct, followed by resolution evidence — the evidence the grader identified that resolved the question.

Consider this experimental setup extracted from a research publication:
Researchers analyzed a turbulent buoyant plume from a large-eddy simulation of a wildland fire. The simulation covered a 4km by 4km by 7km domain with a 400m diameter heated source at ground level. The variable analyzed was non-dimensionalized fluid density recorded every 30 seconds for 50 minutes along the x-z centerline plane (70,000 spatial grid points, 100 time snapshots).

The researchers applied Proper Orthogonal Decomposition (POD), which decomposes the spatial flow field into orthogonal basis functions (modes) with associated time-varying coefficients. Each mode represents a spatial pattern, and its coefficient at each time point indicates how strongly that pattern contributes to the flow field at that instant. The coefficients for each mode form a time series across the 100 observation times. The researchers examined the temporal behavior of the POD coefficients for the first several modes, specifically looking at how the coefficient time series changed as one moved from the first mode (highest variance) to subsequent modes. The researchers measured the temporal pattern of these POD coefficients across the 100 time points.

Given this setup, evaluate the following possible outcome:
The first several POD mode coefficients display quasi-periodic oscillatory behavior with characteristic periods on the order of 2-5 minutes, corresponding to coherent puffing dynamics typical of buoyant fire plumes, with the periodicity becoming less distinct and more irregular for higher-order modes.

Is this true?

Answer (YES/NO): NO